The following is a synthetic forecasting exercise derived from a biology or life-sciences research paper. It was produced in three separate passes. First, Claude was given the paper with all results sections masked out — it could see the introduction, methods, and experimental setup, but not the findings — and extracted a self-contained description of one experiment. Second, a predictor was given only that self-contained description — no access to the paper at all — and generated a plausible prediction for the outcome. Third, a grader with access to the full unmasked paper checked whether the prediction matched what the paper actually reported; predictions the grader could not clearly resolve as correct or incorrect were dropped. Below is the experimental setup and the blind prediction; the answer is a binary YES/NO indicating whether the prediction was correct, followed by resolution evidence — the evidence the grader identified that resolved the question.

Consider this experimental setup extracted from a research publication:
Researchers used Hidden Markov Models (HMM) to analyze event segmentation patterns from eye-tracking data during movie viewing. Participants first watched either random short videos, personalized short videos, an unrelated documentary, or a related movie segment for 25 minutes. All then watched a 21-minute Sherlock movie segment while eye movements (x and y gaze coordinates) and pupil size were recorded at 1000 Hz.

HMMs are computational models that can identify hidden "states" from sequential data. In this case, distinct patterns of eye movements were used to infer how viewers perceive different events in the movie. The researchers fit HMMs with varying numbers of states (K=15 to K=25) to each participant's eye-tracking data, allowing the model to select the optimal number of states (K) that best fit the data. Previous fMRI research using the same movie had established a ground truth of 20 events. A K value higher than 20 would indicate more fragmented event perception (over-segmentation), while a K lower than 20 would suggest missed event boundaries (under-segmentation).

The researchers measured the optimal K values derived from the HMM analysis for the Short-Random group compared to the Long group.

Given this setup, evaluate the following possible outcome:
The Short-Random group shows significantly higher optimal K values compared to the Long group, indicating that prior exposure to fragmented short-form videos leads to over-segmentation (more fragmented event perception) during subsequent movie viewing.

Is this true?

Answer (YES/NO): NO